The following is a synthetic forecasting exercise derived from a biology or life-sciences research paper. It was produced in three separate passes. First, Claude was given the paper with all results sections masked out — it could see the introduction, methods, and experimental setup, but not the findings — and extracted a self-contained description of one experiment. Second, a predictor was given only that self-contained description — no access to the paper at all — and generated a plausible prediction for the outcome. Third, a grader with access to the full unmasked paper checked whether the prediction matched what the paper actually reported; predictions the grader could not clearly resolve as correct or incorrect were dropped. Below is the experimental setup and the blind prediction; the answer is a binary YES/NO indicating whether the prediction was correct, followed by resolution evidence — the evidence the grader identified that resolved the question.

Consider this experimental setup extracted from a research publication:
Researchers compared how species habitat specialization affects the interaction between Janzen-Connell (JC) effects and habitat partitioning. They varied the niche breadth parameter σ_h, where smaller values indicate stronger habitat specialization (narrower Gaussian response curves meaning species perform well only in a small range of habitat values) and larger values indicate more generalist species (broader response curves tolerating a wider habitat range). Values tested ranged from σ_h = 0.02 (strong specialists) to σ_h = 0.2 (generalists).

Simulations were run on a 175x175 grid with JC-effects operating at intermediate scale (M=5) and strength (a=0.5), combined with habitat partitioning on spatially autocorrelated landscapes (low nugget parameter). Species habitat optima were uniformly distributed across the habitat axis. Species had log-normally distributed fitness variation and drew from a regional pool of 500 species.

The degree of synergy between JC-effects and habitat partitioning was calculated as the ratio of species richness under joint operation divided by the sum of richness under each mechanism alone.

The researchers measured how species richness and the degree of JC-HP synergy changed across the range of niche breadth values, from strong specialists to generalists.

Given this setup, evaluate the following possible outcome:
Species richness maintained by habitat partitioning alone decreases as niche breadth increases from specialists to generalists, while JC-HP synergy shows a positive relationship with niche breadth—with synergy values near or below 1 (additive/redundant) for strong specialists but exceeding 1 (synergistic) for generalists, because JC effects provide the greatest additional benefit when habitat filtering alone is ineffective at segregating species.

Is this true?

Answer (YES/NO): NO